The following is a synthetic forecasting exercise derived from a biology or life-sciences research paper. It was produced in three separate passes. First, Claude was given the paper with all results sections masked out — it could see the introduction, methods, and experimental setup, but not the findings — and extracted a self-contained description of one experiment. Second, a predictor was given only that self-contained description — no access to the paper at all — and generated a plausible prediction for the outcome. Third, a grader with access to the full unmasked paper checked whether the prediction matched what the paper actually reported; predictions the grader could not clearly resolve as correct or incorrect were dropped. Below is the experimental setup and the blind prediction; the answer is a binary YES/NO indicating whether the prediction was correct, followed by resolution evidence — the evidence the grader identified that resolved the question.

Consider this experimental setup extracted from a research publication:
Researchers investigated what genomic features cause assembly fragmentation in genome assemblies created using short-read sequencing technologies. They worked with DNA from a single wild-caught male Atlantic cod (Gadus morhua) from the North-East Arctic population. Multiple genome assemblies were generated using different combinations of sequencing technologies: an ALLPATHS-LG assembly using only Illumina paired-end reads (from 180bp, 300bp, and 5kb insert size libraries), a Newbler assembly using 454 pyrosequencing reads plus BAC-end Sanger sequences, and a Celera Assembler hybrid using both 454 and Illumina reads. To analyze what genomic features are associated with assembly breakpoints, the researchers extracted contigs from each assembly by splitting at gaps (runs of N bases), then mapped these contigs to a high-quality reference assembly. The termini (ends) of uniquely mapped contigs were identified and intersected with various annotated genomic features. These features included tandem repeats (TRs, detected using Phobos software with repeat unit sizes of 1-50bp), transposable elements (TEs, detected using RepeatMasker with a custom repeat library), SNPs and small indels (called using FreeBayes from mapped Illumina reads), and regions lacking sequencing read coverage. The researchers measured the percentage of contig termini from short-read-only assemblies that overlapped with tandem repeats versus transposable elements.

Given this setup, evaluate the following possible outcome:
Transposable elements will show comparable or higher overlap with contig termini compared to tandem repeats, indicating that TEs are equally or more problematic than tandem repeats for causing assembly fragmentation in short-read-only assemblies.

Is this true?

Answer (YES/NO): NO